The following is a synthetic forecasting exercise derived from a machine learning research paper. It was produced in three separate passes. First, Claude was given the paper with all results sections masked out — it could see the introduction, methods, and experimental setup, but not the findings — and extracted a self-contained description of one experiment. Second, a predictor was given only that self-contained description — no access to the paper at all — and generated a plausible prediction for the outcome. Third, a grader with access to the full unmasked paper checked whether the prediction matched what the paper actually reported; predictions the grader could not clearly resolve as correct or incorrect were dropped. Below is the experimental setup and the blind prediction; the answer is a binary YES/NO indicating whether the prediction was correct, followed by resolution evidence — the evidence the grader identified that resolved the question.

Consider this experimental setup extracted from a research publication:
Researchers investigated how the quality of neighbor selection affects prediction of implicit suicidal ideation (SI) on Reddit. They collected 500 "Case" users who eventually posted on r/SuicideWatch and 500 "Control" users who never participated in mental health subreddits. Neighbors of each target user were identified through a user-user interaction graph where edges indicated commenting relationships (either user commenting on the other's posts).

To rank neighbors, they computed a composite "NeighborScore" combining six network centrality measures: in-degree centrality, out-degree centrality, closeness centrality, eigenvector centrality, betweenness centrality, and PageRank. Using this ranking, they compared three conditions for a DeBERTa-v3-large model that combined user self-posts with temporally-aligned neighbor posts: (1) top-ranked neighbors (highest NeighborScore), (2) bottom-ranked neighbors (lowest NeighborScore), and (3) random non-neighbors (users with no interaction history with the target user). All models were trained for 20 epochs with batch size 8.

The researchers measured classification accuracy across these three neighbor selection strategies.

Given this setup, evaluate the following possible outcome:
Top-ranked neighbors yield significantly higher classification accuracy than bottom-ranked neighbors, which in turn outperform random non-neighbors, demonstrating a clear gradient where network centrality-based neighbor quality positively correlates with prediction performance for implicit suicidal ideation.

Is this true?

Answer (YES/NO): YES